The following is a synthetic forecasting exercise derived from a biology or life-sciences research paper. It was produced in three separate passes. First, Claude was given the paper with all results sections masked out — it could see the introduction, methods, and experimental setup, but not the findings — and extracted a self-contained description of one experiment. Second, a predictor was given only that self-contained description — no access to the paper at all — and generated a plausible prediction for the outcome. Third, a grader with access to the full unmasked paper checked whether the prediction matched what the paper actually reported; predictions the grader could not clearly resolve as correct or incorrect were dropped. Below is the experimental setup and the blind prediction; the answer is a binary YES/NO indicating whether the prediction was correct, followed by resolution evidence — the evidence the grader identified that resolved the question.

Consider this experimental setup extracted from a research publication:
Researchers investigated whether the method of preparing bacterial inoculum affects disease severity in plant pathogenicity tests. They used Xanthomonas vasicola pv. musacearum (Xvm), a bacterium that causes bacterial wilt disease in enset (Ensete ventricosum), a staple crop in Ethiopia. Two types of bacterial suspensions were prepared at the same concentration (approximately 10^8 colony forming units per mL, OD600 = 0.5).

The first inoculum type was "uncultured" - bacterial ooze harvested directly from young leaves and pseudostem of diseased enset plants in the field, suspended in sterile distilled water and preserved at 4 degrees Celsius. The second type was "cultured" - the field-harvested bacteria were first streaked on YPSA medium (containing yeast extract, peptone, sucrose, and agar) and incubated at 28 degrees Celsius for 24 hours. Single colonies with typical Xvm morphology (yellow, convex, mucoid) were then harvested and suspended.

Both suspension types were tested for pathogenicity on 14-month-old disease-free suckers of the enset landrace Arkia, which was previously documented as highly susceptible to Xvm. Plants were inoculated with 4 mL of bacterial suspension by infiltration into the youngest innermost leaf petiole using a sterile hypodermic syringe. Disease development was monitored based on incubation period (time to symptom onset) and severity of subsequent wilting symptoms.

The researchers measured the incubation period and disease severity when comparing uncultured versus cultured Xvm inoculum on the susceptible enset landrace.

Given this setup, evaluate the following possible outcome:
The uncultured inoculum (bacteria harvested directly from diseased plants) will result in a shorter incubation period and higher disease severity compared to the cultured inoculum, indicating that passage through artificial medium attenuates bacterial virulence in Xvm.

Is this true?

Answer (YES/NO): YES